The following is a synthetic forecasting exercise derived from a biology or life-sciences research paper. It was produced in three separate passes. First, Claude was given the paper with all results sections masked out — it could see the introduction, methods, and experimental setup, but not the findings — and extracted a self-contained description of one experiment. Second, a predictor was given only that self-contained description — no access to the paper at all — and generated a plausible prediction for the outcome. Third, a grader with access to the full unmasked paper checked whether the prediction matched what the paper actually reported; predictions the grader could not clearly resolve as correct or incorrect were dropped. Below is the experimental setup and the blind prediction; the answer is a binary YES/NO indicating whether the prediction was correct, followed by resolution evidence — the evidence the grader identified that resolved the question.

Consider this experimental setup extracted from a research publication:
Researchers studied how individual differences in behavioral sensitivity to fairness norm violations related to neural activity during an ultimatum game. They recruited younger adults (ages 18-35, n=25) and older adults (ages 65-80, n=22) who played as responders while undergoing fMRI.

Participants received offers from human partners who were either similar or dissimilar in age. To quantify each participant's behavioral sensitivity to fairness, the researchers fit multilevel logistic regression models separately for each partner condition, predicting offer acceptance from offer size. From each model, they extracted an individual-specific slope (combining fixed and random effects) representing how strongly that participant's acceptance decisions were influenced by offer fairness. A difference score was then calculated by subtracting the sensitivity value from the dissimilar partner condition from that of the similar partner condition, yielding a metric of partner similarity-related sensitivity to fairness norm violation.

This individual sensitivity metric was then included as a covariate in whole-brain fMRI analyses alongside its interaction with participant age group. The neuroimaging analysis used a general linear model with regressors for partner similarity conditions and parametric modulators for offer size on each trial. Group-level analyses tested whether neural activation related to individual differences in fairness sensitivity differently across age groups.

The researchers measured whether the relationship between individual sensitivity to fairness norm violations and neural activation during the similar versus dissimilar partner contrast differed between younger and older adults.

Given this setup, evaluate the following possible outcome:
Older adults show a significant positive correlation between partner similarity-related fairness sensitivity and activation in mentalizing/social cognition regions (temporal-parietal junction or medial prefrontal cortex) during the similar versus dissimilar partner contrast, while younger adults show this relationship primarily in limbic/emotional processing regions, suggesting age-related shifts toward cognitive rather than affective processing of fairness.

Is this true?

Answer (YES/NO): NO